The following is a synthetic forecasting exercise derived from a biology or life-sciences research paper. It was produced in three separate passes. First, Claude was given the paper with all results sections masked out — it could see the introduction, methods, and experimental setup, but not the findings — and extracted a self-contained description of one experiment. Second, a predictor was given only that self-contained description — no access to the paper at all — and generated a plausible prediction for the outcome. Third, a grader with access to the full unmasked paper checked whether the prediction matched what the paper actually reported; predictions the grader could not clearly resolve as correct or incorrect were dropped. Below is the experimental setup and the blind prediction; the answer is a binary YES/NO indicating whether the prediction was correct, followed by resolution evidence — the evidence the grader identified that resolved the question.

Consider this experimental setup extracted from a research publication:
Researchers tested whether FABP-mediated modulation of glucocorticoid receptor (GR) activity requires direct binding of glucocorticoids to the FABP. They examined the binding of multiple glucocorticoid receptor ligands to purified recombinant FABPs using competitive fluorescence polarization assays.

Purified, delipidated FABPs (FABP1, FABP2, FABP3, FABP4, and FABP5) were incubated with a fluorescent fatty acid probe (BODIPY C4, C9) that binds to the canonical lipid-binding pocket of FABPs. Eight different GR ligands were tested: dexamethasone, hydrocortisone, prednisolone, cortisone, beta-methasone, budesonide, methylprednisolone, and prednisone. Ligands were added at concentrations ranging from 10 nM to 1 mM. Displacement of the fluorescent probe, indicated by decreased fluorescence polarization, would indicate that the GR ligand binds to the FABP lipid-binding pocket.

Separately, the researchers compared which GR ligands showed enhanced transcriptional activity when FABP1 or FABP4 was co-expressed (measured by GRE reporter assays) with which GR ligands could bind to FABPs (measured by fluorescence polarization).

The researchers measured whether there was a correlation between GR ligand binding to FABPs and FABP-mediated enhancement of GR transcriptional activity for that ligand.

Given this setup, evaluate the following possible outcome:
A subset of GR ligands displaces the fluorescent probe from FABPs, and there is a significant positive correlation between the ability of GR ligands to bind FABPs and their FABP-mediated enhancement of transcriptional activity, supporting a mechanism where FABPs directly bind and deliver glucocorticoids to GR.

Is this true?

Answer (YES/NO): NO